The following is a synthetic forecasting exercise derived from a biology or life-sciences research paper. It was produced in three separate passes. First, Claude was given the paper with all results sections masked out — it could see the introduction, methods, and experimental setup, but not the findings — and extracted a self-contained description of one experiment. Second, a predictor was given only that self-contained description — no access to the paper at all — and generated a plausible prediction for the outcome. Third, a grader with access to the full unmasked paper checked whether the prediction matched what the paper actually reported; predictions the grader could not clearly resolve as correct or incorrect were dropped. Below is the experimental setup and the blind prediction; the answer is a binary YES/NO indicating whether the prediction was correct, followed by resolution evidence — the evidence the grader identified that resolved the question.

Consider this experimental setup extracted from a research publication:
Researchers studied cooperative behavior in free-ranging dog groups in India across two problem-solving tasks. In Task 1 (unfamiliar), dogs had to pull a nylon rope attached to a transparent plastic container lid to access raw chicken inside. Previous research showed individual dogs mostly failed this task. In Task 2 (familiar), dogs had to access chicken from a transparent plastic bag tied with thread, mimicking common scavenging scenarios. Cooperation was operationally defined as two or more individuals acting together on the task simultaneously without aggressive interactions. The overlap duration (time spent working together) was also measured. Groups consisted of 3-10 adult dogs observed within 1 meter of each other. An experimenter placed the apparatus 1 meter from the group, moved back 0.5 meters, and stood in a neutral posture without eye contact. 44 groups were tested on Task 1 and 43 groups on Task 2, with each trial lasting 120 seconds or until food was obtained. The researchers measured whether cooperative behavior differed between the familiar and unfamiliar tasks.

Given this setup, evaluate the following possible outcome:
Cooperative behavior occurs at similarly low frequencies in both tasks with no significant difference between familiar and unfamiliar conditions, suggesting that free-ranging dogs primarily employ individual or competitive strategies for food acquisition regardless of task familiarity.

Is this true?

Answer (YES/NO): NO